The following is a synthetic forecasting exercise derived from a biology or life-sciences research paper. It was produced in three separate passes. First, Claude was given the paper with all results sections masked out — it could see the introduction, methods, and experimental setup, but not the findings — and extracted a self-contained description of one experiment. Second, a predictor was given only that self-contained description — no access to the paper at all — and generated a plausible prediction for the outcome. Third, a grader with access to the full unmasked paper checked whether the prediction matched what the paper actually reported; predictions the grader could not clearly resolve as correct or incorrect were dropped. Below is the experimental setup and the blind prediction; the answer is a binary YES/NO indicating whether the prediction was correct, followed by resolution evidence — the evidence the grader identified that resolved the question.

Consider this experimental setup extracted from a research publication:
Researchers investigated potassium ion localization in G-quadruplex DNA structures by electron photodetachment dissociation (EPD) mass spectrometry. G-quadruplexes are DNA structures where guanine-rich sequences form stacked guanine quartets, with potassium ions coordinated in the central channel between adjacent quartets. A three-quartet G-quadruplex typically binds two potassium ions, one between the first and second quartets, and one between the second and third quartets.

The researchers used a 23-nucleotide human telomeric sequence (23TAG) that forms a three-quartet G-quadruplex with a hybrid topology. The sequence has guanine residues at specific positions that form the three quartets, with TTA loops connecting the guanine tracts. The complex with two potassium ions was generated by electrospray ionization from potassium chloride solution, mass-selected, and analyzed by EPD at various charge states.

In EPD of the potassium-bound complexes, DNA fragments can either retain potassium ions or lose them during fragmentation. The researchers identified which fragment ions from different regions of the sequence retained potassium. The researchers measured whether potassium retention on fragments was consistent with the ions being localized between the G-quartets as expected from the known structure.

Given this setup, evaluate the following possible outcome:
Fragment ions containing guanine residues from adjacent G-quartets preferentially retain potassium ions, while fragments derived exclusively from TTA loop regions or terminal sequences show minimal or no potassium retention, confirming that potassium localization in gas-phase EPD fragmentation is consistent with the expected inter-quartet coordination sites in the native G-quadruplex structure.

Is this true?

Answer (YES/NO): YES